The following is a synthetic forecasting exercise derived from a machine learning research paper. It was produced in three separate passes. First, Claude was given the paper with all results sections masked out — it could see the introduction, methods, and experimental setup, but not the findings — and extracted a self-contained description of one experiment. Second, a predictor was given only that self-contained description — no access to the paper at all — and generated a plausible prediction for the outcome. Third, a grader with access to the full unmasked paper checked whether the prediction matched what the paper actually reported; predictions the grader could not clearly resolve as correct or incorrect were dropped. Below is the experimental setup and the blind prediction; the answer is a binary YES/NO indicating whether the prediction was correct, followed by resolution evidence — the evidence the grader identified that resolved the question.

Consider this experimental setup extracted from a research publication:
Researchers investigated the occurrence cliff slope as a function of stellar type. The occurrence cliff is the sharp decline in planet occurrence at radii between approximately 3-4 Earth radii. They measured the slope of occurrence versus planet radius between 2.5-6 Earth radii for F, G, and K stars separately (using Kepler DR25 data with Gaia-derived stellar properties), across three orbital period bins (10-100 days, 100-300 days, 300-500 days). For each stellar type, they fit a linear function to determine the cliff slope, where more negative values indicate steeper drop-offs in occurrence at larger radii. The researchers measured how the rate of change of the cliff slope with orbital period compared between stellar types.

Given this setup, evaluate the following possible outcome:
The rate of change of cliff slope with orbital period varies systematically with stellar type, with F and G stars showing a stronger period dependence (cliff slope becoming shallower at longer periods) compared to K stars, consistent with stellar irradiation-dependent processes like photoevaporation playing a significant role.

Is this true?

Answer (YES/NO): NO